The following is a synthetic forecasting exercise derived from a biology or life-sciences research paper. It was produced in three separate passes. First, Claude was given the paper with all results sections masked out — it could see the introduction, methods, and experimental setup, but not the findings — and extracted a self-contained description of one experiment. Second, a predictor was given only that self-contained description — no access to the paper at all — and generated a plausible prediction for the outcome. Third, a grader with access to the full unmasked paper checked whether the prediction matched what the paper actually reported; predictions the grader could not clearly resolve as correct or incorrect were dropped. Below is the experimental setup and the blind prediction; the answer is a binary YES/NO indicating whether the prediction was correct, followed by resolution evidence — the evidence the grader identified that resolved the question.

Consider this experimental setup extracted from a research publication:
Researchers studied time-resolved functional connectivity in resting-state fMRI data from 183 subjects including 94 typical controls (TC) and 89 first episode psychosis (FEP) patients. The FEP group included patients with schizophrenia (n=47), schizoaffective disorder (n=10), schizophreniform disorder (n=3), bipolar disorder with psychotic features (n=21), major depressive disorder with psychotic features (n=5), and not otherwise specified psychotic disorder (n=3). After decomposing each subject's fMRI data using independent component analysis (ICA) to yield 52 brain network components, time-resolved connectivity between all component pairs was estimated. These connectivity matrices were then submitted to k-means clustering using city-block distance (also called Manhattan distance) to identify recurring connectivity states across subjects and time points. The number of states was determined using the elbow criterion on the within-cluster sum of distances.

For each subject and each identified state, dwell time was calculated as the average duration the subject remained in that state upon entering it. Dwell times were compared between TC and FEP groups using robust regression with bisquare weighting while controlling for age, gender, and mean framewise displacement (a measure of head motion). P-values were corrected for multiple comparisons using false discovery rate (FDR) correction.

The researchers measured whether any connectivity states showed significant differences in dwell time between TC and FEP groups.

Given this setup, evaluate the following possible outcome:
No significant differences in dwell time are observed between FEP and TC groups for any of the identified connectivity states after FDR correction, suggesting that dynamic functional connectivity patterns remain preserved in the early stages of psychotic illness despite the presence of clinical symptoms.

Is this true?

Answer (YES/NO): NO